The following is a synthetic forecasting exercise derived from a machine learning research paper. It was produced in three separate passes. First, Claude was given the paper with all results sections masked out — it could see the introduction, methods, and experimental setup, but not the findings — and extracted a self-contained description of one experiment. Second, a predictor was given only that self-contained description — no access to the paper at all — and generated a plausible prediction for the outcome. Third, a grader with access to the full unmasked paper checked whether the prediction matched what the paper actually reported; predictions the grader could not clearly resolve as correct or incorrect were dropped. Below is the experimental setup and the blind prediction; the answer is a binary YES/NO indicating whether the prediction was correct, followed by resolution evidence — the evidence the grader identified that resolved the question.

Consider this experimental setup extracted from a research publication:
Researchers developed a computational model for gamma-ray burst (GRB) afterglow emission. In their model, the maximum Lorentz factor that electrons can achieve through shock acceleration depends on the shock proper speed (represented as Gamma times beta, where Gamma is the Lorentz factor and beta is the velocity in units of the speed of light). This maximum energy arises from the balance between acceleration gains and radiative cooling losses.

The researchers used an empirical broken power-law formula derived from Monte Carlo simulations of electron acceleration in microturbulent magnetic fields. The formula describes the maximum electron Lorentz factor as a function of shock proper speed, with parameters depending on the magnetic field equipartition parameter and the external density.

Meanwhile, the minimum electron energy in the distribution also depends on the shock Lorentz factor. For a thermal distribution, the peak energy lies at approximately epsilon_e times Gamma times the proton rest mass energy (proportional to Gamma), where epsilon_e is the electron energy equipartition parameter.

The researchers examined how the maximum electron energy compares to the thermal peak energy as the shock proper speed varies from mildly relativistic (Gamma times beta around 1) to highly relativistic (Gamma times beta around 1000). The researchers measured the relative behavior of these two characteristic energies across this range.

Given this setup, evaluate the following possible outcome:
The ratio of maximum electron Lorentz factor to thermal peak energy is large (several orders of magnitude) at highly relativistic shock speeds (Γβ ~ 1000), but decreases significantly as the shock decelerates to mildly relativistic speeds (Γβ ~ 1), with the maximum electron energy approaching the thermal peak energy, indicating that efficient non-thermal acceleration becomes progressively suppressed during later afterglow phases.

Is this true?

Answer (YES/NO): NO